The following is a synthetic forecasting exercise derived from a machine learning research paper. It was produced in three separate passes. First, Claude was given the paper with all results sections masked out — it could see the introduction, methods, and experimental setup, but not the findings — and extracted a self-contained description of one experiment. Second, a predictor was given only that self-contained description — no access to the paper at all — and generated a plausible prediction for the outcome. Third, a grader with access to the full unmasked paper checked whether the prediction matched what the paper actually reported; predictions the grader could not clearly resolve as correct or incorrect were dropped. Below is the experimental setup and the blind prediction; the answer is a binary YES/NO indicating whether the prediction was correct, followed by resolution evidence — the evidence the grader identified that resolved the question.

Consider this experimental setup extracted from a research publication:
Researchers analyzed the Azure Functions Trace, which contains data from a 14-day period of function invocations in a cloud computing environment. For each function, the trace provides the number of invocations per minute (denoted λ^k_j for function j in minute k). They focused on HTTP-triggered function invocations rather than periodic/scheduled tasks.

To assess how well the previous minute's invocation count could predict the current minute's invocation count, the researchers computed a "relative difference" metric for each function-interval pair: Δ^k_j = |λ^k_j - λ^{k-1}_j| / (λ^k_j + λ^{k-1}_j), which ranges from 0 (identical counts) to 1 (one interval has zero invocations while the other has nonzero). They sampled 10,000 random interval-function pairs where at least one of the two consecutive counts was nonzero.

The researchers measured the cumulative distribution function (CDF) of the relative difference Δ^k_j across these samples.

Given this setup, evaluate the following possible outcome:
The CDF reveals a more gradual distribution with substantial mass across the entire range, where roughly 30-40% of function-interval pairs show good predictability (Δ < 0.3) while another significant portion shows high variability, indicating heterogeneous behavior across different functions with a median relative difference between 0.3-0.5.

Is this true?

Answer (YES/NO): NO